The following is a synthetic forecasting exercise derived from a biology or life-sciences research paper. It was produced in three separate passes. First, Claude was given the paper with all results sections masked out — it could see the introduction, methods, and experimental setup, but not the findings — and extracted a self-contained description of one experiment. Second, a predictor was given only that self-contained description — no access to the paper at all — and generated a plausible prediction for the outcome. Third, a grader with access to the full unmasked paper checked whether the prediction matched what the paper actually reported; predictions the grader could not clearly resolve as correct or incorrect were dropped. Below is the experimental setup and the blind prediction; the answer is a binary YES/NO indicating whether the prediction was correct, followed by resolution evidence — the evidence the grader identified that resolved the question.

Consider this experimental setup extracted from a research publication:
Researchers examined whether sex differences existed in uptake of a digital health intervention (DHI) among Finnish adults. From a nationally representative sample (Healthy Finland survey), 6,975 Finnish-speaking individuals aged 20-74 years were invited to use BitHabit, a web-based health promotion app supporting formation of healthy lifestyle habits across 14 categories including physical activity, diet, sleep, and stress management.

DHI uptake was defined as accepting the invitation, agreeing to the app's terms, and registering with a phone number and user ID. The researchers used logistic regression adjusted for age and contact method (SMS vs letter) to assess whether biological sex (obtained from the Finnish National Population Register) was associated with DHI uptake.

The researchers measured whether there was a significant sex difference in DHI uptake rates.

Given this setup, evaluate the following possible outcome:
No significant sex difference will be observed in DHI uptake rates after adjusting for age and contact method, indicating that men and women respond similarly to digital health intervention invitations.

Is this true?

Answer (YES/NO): NO